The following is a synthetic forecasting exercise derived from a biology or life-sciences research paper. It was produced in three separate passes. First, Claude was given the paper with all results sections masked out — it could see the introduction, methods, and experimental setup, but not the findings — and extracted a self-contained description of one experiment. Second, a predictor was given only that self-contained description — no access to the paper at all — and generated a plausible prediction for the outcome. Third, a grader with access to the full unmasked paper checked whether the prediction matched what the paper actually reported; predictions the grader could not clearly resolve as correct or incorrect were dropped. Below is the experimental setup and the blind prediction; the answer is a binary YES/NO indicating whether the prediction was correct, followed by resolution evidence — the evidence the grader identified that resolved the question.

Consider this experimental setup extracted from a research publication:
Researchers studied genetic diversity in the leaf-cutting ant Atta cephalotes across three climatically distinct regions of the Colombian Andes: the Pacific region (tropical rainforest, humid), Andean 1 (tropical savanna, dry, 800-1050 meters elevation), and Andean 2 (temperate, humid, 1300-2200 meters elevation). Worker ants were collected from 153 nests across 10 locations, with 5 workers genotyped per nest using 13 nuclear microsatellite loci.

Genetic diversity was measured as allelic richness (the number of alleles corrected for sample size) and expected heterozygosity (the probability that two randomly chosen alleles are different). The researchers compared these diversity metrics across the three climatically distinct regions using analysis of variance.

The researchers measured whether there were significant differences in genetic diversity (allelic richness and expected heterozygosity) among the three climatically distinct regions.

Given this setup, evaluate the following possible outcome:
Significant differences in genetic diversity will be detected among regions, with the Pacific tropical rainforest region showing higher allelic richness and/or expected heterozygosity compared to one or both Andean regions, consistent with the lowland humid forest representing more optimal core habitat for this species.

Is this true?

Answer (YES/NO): YES